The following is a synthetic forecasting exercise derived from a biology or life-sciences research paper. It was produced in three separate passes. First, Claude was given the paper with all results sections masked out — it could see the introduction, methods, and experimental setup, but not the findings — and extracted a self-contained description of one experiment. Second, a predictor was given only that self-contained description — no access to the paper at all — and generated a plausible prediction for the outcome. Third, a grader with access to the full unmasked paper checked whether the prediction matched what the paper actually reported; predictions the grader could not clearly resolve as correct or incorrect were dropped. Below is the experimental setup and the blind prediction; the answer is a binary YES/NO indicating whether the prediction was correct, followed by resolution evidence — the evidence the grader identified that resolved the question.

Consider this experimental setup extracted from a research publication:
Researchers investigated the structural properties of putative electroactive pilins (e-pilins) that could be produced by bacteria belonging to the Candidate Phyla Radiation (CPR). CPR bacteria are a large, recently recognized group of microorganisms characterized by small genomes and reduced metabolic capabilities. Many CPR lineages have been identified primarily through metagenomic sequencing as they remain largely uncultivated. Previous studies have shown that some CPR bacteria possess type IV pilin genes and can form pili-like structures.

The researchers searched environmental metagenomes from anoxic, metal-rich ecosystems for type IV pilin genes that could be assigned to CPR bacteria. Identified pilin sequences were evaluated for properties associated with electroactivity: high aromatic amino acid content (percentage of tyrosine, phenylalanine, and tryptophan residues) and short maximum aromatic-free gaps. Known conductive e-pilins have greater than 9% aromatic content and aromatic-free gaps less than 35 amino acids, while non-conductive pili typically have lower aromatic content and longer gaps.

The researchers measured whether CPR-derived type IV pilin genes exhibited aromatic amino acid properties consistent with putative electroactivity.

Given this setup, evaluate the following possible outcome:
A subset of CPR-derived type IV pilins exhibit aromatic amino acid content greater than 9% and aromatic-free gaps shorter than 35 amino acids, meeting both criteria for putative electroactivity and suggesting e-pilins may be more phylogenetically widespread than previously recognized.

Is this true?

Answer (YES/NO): YES